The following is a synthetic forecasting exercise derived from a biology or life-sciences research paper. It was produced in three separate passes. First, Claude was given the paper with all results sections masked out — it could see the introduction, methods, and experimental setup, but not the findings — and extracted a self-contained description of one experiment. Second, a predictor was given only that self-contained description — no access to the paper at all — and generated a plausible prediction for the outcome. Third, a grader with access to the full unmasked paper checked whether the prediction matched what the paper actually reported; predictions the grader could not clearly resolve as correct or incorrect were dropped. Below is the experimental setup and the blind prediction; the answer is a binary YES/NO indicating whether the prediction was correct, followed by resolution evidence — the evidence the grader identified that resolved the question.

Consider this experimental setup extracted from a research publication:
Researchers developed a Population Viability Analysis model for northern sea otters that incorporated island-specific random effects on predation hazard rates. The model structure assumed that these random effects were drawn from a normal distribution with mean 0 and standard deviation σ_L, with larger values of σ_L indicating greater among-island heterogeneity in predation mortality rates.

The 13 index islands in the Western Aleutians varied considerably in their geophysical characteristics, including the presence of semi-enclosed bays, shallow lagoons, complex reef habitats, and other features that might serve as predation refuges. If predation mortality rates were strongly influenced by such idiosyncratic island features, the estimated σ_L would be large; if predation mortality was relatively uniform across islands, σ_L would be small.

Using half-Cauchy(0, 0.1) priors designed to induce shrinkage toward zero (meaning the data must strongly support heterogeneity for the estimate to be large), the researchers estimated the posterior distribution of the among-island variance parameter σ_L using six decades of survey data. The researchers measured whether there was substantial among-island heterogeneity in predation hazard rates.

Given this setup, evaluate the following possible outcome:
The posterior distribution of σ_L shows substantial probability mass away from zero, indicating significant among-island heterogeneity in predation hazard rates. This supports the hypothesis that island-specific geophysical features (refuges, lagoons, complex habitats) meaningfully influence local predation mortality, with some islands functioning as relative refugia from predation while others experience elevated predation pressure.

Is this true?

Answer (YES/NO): YES